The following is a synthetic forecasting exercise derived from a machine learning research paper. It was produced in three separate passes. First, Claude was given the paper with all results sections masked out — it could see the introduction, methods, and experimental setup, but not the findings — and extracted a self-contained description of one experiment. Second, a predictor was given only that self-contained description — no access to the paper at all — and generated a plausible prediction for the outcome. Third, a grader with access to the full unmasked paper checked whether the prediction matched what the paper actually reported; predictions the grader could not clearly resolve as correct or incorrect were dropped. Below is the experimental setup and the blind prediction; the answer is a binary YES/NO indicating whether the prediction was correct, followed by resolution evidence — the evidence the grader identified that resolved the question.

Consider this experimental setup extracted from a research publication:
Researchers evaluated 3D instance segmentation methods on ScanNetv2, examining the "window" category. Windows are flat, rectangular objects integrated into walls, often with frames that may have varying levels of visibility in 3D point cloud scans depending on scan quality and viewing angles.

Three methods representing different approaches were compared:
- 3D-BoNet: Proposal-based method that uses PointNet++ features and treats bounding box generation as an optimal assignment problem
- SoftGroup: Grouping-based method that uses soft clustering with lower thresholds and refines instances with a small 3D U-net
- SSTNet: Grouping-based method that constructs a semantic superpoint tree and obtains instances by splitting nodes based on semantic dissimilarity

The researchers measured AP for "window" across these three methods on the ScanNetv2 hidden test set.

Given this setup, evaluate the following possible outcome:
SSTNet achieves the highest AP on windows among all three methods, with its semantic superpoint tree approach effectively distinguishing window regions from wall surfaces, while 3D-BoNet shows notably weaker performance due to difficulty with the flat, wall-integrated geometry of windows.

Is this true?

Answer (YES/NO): NO